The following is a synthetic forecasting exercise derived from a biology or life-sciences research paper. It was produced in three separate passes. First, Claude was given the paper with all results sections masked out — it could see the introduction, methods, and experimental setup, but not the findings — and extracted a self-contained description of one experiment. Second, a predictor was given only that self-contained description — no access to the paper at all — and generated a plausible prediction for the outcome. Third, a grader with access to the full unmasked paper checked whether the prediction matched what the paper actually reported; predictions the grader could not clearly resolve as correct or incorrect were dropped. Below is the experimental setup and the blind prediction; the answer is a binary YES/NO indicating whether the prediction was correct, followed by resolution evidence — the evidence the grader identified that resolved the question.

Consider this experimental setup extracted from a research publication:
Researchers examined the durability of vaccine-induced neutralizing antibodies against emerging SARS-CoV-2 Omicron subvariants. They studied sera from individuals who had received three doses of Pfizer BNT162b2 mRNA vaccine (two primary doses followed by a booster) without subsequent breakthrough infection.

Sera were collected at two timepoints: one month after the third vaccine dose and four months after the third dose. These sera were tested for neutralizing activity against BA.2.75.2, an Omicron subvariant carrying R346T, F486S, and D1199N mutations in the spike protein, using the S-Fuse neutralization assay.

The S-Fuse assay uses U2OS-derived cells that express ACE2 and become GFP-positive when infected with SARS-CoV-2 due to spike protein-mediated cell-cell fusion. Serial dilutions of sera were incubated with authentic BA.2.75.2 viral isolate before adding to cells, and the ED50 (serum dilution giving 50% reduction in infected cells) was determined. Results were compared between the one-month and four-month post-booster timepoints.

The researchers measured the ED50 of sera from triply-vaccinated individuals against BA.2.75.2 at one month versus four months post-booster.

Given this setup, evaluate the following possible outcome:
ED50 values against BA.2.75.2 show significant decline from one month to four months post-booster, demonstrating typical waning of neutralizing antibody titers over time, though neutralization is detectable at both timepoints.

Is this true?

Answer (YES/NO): NO